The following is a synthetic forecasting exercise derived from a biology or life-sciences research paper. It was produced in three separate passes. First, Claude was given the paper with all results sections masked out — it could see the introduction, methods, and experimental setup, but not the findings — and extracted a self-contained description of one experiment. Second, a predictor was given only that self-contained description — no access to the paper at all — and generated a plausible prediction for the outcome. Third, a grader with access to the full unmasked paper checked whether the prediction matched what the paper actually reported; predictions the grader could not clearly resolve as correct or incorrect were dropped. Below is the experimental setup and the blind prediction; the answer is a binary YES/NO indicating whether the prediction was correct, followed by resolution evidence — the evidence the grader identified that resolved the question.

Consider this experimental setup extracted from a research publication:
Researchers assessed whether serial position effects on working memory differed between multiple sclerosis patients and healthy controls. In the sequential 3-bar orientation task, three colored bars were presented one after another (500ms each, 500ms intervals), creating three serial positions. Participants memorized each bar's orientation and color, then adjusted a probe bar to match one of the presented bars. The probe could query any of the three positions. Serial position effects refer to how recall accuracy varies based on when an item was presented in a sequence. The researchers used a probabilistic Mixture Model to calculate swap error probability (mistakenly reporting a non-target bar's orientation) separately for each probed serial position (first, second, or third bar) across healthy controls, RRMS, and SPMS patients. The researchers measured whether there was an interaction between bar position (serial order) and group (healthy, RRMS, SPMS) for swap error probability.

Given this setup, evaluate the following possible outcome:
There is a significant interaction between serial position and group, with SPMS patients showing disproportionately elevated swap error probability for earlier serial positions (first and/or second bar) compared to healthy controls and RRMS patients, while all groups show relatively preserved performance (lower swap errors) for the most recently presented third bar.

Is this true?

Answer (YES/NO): NO